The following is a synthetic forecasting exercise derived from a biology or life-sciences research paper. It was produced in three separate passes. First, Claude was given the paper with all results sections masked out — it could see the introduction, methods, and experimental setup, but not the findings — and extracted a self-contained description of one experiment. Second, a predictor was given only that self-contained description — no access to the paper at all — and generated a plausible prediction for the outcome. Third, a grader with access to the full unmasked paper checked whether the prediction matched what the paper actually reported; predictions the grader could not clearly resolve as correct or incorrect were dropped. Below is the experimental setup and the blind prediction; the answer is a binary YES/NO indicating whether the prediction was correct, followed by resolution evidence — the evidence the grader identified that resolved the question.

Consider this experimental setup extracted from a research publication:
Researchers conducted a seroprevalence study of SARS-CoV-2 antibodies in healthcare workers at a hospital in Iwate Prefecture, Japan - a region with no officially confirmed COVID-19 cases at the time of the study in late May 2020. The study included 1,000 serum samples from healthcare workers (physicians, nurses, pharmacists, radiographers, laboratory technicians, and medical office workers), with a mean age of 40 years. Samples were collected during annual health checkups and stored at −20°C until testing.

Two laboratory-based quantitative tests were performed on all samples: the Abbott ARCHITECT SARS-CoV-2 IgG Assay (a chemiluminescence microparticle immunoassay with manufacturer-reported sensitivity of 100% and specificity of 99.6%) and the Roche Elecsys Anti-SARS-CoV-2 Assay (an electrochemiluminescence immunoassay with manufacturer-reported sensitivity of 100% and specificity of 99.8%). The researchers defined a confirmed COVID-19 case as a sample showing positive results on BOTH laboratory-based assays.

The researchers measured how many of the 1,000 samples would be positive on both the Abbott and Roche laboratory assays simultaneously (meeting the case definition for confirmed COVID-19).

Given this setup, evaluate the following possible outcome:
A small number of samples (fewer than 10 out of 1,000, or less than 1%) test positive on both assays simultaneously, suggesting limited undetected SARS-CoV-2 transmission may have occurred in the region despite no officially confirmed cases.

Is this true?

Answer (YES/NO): NO